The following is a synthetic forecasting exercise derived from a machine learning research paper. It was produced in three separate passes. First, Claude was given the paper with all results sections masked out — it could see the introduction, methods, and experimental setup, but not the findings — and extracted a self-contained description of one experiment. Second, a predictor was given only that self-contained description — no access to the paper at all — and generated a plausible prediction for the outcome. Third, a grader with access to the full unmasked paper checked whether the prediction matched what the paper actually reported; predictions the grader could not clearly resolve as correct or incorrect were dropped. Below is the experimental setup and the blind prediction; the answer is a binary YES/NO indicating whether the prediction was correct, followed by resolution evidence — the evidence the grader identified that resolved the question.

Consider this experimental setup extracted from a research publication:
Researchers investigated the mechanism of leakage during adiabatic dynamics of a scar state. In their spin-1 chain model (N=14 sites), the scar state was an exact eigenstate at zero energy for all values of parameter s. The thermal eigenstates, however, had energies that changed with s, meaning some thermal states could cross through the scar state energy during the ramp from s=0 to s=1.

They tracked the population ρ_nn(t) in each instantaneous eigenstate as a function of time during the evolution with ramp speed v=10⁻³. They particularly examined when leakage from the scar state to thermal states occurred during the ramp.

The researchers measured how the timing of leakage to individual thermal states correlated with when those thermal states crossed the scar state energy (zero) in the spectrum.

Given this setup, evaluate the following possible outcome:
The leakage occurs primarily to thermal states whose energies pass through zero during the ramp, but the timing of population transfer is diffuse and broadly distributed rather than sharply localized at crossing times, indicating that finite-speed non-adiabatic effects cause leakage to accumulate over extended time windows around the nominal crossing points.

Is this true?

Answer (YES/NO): NO